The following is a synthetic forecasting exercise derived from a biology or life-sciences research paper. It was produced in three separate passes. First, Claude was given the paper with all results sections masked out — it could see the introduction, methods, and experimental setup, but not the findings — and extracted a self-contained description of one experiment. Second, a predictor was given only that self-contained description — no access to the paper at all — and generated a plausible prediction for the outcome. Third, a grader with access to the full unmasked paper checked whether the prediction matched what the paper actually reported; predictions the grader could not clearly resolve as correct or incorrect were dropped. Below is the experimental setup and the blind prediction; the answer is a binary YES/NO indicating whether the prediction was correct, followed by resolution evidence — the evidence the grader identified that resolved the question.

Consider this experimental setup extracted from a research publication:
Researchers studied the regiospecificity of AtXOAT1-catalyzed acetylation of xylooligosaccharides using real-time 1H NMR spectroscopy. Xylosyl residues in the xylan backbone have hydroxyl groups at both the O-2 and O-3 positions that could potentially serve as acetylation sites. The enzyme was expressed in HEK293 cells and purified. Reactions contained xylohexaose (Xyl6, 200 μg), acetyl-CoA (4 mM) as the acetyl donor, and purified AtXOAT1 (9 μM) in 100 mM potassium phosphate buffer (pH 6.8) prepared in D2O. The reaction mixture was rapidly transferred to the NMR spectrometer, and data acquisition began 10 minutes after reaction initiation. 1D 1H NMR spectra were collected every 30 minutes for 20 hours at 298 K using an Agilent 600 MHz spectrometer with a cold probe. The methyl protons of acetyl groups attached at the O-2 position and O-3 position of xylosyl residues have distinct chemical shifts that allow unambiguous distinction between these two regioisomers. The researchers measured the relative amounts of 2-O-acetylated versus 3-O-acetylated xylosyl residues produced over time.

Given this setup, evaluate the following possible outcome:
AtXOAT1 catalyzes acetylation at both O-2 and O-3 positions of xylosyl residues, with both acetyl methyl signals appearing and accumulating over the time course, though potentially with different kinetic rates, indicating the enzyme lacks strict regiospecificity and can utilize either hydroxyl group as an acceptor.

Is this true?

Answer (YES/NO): NO